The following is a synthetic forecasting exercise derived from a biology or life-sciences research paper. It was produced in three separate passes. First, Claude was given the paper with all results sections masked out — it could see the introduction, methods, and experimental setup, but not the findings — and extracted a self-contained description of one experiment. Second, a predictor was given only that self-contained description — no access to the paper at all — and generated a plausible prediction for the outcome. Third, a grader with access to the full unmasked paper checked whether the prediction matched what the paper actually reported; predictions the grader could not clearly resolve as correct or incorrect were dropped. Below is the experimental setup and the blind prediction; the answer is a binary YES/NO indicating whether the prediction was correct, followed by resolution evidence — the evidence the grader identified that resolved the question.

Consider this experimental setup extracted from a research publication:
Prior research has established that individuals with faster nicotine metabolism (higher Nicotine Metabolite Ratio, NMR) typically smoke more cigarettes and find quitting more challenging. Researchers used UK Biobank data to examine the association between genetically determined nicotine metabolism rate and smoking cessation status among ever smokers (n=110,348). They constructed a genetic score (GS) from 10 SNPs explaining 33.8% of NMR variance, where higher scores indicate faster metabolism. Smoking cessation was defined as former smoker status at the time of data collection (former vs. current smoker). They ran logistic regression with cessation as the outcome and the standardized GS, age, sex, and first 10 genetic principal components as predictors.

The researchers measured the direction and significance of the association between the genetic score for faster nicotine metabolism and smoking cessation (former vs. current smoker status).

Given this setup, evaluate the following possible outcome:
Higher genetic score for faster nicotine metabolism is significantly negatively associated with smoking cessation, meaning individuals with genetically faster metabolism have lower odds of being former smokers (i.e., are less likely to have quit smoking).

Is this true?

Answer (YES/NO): NO